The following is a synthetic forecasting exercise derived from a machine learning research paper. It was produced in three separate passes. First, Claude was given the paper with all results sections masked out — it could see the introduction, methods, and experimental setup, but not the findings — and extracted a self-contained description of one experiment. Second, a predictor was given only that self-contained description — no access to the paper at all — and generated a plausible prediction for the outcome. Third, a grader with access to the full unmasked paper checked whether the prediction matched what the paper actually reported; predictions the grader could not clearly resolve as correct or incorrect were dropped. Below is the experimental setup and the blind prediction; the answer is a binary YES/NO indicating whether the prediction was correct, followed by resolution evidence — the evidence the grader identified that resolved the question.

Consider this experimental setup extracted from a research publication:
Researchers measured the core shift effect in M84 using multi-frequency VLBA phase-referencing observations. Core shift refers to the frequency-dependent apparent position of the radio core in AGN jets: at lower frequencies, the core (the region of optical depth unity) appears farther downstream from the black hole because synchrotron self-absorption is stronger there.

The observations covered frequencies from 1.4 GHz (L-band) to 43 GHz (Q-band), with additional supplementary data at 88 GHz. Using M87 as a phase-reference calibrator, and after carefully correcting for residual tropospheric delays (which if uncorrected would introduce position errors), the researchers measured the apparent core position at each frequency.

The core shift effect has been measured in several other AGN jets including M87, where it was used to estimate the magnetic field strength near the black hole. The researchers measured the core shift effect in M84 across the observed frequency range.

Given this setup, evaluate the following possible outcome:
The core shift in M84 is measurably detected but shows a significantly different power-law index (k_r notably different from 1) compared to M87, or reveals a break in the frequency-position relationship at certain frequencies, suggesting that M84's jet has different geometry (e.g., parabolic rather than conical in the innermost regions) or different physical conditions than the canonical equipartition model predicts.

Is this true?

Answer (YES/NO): NO